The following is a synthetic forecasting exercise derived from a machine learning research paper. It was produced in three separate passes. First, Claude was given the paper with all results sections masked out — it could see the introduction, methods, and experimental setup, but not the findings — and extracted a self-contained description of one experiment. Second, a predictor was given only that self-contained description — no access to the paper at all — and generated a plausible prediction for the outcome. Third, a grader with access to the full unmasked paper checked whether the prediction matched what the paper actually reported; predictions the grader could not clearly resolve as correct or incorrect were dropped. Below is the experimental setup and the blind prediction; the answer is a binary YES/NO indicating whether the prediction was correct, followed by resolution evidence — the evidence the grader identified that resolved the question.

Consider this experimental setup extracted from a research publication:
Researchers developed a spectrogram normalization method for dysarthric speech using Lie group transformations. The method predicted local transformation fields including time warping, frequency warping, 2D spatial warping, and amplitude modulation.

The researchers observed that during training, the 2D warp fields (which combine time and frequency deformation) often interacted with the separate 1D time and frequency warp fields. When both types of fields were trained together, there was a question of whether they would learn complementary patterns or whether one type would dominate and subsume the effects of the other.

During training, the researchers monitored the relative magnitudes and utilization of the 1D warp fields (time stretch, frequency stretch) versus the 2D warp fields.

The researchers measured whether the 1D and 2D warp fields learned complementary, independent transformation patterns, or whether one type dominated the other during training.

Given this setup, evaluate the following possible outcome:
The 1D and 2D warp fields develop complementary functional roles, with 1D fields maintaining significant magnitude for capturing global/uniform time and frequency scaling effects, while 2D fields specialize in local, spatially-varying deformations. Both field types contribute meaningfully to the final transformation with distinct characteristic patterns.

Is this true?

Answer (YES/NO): NO